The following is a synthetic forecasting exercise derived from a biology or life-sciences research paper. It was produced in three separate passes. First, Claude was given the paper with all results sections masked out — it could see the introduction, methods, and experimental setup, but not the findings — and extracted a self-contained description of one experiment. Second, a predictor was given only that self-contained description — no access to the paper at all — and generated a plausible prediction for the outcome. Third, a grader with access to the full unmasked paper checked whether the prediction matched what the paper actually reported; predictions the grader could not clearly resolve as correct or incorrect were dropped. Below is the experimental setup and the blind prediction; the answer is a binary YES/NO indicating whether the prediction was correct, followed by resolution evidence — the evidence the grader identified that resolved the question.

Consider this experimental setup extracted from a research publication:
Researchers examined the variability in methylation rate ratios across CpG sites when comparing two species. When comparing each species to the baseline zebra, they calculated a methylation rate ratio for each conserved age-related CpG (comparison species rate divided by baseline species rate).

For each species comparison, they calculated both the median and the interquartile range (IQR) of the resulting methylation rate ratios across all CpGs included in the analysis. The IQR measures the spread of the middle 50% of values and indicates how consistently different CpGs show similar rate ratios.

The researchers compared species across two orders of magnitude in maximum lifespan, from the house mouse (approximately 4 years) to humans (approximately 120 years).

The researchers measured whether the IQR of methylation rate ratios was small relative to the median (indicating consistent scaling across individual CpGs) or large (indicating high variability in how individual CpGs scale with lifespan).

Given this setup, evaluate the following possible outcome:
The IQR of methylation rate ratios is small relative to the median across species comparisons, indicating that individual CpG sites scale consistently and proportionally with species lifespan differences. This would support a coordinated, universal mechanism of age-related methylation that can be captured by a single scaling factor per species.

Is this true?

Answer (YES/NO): YES